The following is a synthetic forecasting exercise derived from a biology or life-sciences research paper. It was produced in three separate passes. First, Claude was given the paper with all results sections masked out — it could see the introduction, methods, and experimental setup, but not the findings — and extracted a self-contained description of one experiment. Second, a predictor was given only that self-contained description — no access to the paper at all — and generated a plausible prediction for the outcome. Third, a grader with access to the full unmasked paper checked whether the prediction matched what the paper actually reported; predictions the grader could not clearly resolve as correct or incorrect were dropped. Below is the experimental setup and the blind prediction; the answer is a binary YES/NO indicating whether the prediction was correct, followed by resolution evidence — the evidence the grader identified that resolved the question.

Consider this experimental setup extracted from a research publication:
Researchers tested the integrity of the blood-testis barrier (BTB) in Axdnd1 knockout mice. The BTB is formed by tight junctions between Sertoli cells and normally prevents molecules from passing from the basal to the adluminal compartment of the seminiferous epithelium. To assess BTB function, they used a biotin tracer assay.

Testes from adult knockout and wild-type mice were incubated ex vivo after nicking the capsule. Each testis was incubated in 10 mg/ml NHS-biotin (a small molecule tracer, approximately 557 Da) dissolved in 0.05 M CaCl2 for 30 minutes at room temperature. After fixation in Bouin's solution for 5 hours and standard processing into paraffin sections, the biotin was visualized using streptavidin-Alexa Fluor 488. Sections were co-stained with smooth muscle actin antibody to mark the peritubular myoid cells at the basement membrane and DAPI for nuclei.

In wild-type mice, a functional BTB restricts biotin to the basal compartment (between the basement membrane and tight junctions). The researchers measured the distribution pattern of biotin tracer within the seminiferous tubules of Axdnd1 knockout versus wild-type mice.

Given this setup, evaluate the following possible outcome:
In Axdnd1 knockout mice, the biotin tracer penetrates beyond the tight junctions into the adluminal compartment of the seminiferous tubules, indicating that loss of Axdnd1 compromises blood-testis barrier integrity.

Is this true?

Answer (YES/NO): YES